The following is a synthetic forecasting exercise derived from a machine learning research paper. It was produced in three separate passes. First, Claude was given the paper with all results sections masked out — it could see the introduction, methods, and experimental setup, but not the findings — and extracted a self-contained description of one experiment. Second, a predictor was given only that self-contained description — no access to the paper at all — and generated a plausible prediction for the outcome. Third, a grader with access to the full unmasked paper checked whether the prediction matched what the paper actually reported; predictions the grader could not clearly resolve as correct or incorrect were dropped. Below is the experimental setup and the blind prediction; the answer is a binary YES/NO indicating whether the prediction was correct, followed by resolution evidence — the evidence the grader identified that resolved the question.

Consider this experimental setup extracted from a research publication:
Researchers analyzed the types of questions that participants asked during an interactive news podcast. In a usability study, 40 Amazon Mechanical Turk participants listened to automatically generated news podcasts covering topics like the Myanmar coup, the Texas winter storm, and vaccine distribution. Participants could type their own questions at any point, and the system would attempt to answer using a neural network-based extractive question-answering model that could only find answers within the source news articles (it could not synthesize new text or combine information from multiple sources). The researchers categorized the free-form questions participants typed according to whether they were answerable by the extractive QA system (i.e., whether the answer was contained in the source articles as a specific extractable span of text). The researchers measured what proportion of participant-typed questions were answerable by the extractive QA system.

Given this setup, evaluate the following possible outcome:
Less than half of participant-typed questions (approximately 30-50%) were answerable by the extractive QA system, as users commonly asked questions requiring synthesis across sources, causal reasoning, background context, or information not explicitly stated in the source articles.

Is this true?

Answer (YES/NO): YES